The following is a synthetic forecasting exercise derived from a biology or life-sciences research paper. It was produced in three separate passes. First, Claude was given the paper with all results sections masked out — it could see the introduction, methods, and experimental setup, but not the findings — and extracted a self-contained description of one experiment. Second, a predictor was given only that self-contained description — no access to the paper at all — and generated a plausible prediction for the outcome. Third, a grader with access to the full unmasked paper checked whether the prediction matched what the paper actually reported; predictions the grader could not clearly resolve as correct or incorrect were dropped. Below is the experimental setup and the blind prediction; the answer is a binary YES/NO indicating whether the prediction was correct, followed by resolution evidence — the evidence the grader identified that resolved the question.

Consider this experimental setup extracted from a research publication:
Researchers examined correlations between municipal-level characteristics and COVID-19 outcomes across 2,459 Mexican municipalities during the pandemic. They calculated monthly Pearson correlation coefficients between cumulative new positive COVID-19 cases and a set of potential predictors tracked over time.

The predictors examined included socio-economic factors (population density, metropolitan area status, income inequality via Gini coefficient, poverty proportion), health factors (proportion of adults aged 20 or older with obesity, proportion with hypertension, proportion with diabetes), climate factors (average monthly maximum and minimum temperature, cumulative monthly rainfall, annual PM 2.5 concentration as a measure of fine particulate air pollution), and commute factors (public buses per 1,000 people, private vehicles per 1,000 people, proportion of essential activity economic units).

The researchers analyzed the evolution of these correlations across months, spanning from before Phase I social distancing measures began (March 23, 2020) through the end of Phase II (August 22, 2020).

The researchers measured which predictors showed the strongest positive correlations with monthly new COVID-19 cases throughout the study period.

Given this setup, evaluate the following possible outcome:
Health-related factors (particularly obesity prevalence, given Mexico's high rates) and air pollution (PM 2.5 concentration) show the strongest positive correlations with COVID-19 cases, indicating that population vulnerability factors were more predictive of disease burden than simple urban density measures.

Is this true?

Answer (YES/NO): NO